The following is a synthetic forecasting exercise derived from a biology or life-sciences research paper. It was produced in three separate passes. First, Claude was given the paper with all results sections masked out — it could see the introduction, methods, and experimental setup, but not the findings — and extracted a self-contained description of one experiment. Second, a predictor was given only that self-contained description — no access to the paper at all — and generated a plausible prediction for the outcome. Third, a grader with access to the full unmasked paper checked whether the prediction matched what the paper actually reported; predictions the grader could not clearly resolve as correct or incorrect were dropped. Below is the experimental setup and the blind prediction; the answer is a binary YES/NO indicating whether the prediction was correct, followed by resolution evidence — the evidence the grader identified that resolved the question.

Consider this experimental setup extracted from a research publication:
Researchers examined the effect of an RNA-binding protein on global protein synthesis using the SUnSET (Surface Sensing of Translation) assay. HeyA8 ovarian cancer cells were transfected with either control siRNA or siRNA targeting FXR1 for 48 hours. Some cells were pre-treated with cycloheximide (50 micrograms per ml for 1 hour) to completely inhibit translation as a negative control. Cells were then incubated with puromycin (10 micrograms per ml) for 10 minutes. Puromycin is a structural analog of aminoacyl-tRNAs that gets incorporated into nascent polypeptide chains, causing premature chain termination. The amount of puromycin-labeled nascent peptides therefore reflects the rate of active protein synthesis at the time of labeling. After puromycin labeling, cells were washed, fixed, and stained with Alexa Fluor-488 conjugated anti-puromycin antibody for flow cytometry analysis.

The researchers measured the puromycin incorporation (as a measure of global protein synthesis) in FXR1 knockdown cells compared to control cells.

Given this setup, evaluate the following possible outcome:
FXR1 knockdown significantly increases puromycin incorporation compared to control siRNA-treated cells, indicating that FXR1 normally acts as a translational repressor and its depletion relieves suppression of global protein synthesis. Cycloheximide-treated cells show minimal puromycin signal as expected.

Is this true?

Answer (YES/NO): NO